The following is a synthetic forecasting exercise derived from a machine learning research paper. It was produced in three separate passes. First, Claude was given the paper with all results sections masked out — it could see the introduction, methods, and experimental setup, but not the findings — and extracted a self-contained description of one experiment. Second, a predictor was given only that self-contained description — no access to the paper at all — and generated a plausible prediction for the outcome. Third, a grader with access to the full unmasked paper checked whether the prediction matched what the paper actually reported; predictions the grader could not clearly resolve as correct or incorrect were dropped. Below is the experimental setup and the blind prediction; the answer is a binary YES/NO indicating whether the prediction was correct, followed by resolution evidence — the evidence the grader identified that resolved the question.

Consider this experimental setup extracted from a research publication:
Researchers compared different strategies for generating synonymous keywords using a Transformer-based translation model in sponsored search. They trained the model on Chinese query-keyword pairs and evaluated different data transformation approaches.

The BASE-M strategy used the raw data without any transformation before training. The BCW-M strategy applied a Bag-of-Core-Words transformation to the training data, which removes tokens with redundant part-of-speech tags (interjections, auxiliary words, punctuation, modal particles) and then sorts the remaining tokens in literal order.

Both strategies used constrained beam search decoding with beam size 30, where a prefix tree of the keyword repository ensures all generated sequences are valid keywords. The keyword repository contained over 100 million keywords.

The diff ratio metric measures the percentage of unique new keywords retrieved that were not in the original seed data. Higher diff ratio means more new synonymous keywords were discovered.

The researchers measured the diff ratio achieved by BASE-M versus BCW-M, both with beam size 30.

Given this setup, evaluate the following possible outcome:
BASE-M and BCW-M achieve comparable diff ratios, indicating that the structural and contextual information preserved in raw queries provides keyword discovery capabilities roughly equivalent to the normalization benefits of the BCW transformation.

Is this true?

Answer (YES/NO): NO